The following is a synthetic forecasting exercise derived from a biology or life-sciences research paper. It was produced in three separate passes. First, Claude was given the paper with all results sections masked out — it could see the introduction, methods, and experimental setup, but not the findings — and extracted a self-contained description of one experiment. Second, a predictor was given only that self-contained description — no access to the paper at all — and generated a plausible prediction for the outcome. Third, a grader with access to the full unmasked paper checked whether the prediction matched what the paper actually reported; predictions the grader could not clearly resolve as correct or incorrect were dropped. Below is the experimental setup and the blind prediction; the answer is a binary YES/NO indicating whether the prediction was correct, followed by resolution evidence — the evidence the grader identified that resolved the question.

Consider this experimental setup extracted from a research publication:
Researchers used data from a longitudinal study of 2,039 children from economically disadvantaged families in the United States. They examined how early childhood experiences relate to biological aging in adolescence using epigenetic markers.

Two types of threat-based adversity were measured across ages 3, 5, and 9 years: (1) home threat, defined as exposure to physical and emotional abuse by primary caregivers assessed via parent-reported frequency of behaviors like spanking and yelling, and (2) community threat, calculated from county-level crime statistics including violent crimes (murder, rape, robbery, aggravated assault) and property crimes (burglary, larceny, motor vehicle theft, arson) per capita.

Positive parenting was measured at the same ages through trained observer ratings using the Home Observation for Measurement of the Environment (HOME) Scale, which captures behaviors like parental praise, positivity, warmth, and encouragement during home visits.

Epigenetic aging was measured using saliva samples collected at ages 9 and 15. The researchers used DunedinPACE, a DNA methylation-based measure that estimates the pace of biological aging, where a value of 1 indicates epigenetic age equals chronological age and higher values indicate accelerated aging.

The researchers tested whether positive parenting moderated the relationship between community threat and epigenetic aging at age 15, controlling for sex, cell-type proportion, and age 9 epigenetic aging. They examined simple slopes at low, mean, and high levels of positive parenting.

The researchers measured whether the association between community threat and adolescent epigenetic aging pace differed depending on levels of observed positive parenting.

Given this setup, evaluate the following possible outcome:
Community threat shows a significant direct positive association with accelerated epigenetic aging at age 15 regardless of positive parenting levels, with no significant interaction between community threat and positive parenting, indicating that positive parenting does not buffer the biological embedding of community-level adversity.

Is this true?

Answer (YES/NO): NO